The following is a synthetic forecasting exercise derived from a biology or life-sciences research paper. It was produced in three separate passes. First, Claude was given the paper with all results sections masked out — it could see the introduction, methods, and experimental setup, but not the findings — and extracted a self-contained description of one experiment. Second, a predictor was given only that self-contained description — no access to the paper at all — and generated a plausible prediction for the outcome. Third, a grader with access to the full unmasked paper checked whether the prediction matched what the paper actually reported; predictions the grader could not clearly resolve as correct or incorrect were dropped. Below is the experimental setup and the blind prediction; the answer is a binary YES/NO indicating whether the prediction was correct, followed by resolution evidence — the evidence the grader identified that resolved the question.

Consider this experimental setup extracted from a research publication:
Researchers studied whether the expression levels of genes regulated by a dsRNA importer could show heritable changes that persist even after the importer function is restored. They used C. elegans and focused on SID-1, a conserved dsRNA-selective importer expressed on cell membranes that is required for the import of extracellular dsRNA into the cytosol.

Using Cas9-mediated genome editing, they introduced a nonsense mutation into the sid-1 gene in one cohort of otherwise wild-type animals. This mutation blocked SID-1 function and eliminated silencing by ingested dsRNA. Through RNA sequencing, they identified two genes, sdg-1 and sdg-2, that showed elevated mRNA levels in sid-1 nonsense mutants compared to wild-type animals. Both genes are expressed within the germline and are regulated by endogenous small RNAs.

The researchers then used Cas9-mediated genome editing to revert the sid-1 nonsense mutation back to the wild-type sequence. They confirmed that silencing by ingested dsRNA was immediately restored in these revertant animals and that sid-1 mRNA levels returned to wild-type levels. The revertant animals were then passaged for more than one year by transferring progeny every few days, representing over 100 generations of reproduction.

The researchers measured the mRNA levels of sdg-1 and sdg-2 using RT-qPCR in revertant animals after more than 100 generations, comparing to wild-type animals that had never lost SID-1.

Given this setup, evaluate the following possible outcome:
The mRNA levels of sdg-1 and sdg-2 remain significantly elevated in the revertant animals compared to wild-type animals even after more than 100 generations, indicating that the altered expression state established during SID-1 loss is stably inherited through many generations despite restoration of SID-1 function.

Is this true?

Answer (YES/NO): YES